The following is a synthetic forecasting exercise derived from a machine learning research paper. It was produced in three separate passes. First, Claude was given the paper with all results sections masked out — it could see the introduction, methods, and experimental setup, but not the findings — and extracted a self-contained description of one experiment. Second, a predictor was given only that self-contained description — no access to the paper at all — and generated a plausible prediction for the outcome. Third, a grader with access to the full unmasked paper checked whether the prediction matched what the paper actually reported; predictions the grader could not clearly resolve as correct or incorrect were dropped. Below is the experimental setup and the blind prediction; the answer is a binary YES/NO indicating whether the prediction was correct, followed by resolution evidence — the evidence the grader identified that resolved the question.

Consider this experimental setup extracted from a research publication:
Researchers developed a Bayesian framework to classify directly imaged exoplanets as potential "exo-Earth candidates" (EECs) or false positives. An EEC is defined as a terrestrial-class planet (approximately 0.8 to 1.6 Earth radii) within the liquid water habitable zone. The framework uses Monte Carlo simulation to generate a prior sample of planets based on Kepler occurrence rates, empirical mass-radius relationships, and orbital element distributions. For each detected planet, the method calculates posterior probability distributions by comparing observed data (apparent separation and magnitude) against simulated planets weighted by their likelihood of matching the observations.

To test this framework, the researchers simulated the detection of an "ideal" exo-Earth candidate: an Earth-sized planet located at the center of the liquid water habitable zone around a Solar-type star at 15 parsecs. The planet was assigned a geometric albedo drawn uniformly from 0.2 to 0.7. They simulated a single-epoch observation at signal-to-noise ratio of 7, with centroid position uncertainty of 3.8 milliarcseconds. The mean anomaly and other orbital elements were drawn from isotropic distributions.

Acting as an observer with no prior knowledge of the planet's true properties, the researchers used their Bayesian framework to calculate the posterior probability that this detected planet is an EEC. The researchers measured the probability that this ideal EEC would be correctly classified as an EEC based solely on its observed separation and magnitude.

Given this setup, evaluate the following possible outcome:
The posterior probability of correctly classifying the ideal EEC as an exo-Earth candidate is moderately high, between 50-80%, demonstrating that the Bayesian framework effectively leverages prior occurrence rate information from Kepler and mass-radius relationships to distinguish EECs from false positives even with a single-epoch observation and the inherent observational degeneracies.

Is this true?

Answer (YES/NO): NO